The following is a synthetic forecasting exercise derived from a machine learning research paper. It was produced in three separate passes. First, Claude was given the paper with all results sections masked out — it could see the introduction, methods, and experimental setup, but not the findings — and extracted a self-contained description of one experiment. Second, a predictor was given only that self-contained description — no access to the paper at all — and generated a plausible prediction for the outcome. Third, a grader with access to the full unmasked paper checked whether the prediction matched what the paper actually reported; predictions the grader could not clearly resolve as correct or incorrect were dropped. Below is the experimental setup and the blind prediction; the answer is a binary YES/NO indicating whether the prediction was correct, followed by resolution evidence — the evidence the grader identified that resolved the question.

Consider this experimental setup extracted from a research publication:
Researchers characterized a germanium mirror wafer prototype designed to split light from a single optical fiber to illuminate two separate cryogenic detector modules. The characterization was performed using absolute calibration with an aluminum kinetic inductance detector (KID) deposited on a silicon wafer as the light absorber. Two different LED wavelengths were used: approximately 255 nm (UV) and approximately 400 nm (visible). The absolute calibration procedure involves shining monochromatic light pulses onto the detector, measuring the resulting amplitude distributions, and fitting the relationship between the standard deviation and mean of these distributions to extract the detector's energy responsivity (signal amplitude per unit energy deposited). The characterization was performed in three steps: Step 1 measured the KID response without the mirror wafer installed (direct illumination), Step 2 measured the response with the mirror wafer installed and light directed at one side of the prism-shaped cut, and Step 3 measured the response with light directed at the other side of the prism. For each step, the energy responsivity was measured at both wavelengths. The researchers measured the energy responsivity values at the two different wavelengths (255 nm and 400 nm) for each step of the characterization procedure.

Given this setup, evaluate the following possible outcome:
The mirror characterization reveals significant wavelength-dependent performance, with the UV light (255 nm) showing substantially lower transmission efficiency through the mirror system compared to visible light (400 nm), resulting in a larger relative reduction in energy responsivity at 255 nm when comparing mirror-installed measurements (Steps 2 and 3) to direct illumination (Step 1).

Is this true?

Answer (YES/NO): NO